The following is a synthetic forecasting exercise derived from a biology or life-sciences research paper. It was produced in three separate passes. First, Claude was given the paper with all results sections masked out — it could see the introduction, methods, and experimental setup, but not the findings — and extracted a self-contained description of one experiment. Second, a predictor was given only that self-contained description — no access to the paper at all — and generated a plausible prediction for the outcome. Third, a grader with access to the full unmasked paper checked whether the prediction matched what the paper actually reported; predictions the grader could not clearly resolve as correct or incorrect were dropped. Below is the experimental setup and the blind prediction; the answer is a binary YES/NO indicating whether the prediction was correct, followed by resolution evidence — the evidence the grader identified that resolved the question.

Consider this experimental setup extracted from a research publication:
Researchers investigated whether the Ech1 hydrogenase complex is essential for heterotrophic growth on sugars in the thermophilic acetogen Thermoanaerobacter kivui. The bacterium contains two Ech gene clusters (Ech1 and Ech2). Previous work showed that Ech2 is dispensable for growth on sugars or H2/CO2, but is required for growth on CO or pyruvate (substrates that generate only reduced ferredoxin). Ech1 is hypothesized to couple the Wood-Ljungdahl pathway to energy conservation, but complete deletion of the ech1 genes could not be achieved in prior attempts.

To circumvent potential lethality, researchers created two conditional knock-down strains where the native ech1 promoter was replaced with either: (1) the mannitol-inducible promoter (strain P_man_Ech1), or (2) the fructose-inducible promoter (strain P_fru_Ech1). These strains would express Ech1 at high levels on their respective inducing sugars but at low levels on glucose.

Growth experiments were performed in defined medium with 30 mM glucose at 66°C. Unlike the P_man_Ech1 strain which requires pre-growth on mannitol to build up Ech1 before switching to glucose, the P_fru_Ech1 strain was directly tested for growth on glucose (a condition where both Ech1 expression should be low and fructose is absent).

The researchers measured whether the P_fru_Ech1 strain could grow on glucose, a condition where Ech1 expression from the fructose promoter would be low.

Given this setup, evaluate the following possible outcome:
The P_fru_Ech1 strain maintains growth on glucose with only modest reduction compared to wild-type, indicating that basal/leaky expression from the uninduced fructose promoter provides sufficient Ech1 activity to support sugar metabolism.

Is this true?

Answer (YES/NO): YES